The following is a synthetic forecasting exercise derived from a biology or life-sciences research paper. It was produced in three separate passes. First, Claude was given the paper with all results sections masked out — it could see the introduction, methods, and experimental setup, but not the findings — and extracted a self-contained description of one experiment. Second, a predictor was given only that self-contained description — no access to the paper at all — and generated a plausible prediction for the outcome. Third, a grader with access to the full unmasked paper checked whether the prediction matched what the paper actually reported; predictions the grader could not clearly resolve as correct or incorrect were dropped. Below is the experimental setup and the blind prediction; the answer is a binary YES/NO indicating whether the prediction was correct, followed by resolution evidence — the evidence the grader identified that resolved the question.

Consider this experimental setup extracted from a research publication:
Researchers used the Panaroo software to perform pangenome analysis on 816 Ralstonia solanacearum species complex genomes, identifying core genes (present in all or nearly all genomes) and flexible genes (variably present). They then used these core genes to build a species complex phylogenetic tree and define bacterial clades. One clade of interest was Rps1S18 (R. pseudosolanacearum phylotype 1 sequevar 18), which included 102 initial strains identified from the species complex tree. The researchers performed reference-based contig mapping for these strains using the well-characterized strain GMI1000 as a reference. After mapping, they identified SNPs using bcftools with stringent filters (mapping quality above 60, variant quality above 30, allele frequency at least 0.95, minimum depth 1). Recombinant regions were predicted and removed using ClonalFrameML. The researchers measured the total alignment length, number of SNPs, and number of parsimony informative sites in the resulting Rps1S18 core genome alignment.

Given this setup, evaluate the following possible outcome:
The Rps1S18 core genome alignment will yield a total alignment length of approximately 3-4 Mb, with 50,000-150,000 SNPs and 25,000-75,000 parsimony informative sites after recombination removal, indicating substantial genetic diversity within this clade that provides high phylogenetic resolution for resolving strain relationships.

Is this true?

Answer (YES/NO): NO